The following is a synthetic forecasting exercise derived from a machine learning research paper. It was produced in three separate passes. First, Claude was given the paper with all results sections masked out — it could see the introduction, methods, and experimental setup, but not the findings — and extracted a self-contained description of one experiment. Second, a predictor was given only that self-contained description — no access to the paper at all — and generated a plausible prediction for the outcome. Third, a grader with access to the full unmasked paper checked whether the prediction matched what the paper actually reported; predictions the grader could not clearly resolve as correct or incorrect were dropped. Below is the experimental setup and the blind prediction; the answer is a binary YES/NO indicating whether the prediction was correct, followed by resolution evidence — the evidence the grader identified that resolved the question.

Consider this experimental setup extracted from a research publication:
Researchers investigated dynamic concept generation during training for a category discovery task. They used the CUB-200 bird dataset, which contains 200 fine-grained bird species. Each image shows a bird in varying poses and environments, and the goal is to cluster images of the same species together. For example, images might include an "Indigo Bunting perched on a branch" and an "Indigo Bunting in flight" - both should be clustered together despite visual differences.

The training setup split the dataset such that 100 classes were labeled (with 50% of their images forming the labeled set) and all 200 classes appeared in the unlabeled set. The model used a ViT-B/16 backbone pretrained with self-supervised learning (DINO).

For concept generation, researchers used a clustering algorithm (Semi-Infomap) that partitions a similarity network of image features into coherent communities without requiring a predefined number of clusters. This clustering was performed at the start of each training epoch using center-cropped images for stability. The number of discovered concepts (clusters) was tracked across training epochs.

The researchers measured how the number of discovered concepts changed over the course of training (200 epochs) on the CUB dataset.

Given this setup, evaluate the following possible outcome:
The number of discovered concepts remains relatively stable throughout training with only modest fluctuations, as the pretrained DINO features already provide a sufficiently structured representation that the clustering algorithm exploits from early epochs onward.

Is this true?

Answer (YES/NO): NO